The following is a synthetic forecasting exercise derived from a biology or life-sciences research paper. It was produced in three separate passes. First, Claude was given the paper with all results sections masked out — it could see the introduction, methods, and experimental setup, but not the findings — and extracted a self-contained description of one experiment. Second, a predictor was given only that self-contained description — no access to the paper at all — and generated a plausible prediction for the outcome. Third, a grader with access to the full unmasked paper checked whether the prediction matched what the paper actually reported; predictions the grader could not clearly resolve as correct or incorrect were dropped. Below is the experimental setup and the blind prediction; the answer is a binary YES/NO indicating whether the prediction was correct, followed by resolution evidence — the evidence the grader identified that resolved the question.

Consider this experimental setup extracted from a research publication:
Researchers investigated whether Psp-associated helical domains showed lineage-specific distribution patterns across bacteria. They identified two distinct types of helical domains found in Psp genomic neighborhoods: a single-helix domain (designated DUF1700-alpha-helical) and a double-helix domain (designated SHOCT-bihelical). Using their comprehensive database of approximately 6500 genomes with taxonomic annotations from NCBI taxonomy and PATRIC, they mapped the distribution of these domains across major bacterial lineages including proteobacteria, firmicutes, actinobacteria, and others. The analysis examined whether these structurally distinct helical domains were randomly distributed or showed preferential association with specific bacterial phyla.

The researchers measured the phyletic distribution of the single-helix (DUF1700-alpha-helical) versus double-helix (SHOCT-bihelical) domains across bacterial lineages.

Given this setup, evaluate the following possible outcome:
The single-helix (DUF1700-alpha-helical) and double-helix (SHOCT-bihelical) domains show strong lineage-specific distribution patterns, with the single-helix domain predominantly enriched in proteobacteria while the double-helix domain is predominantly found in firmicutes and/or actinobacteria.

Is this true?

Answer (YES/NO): NO